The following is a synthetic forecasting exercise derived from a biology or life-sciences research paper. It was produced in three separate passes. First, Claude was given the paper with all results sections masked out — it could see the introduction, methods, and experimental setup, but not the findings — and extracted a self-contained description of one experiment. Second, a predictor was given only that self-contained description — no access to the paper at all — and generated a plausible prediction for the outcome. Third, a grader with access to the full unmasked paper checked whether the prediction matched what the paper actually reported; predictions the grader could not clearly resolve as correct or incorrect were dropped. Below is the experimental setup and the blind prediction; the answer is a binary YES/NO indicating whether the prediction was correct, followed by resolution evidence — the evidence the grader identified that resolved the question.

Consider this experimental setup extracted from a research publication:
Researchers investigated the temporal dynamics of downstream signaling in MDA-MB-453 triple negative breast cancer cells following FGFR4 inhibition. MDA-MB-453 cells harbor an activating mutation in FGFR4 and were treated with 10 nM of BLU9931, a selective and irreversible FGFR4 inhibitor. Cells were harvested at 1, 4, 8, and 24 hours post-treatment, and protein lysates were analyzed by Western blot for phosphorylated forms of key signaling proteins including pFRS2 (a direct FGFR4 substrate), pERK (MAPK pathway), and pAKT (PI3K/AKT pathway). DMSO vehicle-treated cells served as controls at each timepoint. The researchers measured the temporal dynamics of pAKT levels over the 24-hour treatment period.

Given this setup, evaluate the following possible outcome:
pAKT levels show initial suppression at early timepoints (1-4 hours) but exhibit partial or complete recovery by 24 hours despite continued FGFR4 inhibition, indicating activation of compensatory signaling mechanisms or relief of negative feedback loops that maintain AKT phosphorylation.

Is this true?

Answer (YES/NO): YES